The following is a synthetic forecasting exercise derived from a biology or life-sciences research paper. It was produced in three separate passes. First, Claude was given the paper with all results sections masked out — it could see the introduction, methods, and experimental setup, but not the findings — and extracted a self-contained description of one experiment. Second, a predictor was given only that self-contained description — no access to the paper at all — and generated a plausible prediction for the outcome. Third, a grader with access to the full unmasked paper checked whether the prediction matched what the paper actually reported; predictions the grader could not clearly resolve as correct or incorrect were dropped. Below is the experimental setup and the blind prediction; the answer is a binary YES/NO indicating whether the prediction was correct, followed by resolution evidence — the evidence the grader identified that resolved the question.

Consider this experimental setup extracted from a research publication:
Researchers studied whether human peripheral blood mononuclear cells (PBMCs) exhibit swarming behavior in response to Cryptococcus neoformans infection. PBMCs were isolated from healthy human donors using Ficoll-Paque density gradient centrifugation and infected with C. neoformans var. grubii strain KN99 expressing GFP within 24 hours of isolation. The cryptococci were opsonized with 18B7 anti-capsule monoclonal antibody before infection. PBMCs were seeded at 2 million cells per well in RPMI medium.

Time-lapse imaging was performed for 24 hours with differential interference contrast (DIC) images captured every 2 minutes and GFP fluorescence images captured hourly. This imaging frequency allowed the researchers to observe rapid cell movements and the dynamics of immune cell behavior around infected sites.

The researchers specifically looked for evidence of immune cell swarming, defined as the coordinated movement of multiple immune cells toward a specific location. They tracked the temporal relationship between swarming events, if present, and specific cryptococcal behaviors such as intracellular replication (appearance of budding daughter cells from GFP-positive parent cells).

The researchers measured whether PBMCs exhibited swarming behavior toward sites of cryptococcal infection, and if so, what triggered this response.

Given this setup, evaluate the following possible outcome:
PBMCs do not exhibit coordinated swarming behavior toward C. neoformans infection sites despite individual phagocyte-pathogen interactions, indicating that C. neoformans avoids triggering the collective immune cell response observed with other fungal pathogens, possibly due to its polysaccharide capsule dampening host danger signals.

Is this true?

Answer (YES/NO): NO